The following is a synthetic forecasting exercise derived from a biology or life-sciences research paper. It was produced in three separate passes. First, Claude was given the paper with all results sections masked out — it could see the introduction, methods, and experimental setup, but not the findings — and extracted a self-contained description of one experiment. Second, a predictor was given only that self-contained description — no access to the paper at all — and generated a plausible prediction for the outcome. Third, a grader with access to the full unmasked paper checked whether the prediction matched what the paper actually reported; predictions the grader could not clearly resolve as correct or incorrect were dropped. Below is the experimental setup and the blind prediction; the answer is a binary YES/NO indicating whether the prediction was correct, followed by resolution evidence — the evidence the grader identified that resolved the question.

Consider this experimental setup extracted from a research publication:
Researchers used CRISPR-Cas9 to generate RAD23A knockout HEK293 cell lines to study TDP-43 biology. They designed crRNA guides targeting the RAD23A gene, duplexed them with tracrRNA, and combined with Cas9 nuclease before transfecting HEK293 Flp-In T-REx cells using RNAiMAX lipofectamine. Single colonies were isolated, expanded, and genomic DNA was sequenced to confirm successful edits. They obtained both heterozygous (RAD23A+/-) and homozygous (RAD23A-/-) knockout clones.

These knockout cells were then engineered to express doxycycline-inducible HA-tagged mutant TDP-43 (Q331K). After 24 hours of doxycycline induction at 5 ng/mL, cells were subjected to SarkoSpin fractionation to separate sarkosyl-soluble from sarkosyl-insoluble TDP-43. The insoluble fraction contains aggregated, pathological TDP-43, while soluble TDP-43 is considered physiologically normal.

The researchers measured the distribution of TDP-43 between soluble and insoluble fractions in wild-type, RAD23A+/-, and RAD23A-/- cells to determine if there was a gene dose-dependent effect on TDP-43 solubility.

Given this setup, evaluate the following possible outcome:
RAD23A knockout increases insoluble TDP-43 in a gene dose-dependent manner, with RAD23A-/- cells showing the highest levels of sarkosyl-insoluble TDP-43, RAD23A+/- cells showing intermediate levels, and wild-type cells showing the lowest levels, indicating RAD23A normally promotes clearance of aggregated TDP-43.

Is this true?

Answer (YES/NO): NO